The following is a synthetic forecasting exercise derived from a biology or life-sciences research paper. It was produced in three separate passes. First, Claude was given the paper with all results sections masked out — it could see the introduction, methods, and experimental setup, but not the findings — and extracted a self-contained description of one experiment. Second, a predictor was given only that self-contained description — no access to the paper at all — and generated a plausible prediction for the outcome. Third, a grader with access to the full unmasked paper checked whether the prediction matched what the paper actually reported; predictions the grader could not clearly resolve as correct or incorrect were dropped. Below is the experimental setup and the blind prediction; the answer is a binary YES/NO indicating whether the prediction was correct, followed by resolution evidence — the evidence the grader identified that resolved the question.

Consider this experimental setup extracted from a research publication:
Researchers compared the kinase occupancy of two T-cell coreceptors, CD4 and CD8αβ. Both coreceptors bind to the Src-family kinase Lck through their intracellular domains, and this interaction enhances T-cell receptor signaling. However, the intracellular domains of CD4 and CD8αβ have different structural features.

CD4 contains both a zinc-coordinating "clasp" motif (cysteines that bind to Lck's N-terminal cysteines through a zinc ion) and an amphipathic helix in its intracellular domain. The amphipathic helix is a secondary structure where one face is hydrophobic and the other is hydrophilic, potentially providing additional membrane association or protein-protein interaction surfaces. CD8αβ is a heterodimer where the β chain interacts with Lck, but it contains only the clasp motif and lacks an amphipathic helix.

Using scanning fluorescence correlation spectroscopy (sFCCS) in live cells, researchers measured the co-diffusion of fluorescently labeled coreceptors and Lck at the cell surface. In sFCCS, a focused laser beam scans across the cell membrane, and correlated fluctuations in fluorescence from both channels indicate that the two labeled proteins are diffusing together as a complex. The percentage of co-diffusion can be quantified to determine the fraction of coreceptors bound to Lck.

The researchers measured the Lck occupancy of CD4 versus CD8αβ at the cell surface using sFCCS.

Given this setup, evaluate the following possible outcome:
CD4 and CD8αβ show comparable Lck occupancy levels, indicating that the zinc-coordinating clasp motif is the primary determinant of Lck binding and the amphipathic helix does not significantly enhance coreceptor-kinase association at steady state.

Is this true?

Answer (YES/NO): NO